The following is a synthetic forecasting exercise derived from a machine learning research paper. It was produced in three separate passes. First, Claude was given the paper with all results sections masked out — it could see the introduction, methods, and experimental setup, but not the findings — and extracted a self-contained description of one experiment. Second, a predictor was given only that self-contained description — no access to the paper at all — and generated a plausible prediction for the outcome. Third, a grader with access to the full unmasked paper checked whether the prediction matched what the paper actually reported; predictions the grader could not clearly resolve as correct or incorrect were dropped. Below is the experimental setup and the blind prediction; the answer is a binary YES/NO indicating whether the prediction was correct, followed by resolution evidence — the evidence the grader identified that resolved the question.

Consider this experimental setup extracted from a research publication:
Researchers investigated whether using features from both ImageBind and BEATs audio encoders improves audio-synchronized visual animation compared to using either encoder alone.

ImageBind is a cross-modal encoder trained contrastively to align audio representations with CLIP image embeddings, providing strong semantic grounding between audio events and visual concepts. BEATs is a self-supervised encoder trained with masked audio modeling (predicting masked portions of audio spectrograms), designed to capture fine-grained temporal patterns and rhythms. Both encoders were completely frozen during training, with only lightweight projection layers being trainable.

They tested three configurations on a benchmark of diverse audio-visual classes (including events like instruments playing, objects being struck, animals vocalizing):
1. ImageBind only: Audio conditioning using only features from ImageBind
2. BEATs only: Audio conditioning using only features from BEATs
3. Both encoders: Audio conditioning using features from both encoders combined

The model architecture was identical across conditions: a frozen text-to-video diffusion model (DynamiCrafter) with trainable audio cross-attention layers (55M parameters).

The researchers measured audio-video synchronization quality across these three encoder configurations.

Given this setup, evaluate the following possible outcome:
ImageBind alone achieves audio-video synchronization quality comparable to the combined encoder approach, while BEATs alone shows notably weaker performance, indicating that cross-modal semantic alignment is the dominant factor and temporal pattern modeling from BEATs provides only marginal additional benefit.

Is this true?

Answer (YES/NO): NO